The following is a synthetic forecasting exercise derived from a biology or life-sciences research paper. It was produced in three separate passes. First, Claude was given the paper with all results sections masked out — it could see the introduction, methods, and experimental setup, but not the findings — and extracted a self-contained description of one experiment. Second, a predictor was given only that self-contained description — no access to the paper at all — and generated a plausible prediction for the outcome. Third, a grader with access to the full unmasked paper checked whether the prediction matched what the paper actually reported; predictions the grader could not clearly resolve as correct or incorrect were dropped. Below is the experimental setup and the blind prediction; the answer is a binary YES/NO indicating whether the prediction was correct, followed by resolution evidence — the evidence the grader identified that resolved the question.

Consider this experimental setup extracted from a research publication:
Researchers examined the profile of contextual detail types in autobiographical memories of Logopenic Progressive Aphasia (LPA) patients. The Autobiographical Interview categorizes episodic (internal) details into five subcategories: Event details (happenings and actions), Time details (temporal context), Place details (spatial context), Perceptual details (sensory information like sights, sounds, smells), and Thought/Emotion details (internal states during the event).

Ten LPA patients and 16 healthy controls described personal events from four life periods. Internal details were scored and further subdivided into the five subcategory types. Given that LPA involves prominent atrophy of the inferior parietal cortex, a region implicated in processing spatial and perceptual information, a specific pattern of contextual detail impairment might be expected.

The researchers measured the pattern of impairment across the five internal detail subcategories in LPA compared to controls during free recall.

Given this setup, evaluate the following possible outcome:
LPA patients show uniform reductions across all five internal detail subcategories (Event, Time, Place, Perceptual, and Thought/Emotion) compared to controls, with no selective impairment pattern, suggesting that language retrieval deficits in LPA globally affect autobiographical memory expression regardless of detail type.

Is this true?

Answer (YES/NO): NO